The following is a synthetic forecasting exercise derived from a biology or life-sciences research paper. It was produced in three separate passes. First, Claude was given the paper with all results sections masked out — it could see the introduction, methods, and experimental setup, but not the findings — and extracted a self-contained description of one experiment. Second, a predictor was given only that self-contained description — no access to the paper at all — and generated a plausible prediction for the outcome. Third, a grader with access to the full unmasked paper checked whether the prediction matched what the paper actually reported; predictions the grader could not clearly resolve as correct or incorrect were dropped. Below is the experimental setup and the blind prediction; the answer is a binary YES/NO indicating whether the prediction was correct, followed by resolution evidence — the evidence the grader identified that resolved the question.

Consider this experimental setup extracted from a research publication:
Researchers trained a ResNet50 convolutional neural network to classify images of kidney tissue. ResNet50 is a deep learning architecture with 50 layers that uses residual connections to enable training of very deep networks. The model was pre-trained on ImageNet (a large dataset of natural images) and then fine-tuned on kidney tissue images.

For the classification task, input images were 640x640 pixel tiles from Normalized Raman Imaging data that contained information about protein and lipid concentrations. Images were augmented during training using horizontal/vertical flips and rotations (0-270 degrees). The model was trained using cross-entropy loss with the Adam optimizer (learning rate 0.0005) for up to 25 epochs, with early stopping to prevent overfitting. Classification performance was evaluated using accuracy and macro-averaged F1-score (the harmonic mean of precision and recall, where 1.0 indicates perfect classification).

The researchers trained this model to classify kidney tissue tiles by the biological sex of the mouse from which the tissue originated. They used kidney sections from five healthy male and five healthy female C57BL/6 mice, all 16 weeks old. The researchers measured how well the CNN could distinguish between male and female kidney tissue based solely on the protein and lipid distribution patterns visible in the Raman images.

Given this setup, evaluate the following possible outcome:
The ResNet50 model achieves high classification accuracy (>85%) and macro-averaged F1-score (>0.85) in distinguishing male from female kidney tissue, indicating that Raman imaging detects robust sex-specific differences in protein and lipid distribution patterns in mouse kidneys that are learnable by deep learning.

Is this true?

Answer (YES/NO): YES